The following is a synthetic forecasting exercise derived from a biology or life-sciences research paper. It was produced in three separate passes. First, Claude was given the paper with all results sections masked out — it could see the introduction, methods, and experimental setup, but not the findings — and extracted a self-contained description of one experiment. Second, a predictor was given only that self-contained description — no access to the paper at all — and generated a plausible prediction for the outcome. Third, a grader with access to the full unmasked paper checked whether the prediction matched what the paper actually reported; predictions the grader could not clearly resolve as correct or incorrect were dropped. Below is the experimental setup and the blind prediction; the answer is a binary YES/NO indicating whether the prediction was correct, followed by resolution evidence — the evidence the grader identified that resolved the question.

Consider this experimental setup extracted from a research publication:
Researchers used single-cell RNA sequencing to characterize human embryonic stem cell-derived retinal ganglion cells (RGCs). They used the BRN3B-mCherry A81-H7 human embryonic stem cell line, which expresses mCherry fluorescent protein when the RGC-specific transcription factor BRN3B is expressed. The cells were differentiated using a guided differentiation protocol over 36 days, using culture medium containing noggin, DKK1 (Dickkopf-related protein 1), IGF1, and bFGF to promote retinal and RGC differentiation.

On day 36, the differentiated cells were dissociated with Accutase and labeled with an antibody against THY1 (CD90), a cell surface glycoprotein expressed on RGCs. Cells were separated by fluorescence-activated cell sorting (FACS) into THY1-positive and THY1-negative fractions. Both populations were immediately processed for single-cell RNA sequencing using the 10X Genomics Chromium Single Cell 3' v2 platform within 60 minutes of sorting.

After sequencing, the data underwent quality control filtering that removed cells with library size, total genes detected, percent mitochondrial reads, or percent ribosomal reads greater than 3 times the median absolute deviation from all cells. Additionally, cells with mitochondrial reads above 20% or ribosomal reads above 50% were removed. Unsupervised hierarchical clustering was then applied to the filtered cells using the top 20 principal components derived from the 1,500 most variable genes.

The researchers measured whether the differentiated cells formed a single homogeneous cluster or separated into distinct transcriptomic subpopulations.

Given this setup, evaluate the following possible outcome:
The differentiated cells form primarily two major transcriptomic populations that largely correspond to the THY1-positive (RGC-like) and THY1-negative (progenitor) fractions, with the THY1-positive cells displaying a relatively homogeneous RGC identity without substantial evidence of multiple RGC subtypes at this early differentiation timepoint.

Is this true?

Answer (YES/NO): NO